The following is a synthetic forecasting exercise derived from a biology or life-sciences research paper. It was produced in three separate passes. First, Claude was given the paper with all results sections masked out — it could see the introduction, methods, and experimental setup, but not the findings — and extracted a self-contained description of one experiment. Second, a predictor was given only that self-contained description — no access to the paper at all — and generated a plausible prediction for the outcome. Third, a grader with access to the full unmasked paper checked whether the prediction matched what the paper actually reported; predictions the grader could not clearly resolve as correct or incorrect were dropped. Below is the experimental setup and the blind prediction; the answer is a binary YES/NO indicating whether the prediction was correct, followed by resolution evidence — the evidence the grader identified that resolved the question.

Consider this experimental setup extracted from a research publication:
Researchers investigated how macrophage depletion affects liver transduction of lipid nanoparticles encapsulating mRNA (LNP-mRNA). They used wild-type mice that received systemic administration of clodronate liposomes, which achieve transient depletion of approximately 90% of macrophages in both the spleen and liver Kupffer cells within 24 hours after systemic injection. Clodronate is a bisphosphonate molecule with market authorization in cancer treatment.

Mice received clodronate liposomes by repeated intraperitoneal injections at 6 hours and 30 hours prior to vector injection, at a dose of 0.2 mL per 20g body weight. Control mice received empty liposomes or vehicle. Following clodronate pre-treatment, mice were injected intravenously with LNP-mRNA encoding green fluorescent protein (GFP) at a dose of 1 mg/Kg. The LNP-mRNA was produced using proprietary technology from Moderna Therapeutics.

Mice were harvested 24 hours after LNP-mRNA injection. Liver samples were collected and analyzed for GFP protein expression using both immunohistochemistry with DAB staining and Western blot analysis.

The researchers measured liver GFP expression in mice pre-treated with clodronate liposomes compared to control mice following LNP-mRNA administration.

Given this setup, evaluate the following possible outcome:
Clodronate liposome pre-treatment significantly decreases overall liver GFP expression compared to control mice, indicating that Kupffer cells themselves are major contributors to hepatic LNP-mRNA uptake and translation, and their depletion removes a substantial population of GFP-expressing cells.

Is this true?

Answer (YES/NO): NO